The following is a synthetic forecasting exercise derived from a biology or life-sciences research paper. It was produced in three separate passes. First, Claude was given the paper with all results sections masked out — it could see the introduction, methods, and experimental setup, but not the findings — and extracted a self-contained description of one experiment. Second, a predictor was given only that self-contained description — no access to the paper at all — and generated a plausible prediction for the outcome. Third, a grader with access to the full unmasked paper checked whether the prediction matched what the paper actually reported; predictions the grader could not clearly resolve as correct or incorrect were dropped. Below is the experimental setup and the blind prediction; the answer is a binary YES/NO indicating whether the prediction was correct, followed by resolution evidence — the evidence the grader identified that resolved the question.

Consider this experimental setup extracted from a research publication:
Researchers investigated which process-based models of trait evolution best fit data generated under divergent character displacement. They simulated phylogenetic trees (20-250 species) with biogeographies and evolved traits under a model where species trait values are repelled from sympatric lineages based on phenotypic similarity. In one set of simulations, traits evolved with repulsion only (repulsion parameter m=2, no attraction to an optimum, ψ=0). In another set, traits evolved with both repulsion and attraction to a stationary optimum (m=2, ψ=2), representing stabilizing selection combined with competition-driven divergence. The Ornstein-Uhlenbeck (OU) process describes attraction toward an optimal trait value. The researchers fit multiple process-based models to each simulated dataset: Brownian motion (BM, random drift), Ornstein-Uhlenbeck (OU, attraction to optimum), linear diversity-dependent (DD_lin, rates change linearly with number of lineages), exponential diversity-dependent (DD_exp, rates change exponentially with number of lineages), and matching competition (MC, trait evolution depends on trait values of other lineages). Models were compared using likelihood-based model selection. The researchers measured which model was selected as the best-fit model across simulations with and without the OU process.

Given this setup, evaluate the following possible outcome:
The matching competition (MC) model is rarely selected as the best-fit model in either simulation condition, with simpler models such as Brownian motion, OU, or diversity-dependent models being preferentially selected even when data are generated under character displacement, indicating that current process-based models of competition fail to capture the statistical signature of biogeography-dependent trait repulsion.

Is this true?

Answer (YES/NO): NO